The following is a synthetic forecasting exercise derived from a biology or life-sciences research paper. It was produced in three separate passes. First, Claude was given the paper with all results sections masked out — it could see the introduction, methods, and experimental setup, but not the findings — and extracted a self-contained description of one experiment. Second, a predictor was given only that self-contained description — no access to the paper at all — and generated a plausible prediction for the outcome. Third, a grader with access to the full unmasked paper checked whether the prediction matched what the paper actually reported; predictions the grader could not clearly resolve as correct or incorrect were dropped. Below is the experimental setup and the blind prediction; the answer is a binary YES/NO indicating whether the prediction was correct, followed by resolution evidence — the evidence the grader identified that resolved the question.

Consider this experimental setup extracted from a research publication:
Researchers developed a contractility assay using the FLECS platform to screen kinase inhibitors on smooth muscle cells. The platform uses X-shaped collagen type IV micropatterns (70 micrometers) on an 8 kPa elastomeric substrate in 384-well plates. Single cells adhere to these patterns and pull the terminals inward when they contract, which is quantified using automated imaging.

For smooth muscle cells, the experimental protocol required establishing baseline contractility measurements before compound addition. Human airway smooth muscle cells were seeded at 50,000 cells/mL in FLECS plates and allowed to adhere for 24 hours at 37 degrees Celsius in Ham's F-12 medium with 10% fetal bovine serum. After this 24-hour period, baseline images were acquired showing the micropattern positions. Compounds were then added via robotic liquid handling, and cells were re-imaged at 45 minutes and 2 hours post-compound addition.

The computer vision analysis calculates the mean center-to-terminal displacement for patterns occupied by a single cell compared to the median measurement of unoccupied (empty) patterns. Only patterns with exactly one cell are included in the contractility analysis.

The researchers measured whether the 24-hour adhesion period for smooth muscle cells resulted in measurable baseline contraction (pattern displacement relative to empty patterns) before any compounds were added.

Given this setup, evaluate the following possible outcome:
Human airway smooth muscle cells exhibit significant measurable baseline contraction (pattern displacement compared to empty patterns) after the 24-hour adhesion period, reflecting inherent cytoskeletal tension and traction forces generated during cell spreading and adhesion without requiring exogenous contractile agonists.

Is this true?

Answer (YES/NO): YES